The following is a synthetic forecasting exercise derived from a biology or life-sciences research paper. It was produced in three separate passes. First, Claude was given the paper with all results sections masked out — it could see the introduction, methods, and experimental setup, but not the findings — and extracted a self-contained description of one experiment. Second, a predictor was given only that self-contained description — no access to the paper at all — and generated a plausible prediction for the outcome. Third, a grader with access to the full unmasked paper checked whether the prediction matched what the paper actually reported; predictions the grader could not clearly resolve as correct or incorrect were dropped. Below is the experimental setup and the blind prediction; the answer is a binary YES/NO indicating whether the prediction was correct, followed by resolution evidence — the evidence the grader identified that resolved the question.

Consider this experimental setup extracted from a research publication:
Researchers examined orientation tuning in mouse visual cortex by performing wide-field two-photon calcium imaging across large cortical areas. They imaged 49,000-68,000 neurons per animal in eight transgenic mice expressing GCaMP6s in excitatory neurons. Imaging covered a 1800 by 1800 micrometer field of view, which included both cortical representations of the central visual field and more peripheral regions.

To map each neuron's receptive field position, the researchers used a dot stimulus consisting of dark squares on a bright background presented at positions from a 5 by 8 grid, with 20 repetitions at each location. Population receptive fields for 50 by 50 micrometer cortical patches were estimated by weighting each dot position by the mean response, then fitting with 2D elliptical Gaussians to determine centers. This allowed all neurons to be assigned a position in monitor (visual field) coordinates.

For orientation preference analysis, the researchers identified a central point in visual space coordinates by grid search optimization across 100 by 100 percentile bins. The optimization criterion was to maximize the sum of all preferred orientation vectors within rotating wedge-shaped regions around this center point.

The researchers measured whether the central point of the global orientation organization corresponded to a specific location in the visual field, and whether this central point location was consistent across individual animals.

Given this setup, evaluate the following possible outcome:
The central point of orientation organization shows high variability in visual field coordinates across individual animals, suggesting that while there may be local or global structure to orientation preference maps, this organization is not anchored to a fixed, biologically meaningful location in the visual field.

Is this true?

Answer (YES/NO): NO